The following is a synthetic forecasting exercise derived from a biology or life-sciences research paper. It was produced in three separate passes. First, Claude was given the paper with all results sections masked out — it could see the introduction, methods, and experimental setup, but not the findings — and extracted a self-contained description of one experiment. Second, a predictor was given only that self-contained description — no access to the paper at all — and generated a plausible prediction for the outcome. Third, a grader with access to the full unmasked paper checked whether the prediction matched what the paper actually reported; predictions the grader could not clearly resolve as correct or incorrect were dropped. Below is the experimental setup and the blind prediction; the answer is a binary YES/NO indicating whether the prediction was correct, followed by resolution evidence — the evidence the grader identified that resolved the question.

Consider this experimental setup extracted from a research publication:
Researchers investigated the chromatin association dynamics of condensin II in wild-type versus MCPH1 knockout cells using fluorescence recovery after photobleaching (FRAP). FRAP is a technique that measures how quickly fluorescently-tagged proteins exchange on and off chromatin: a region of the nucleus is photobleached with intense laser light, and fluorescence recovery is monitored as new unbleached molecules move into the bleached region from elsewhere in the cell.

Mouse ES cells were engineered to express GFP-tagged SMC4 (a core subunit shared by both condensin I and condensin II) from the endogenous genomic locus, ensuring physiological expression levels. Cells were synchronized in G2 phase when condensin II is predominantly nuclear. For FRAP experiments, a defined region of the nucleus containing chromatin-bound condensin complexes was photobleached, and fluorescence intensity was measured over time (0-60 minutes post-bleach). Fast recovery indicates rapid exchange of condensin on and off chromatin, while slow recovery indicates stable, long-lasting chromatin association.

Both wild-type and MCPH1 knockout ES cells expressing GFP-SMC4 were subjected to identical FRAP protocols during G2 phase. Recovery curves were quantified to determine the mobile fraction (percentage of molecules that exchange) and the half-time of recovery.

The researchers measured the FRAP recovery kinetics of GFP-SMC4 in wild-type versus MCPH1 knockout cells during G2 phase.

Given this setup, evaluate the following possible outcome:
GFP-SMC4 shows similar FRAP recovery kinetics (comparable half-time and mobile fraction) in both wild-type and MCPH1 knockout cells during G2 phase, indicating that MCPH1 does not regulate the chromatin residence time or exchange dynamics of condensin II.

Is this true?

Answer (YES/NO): NO